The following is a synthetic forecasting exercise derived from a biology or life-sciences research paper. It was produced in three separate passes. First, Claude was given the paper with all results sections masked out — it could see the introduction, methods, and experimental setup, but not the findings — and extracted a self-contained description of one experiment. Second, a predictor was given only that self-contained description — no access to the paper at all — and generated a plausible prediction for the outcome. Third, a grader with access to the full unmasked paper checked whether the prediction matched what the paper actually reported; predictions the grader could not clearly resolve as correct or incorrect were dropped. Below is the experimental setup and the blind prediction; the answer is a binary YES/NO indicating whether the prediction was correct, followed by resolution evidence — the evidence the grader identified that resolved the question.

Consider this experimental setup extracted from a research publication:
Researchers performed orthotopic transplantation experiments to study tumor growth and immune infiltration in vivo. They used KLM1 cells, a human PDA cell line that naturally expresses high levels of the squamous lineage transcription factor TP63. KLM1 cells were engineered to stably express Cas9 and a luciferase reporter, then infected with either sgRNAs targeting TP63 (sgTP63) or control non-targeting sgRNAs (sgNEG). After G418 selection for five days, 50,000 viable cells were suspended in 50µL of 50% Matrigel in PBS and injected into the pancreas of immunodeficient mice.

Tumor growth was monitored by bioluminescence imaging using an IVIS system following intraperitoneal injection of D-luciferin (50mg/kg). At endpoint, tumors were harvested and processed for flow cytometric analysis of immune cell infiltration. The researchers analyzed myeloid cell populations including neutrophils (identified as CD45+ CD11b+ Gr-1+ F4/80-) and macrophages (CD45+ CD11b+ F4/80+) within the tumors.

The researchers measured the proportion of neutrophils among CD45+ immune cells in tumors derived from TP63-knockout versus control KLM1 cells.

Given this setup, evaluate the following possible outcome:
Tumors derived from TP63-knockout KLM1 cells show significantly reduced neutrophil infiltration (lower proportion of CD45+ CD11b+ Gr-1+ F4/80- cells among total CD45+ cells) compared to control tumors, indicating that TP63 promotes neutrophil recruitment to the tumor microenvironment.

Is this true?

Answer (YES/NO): YES